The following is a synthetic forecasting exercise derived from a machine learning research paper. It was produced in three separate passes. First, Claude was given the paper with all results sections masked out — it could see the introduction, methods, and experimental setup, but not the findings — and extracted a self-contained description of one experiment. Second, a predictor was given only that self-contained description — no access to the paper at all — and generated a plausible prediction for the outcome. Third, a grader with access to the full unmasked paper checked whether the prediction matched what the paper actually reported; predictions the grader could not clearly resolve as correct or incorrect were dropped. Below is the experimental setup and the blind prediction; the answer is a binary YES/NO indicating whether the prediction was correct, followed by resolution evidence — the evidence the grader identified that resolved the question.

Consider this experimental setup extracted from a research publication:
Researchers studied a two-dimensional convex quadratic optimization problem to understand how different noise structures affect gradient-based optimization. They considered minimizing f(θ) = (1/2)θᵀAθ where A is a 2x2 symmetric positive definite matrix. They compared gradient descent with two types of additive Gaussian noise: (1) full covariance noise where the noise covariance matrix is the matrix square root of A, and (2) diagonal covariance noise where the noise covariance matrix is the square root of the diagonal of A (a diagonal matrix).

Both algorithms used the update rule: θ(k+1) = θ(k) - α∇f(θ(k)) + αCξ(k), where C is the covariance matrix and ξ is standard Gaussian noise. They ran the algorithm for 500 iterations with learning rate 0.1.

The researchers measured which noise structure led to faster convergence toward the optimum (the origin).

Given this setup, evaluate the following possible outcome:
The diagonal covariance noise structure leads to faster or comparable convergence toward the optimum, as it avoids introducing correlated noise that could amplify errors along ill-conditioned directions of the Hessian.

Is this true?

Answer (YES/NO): YES